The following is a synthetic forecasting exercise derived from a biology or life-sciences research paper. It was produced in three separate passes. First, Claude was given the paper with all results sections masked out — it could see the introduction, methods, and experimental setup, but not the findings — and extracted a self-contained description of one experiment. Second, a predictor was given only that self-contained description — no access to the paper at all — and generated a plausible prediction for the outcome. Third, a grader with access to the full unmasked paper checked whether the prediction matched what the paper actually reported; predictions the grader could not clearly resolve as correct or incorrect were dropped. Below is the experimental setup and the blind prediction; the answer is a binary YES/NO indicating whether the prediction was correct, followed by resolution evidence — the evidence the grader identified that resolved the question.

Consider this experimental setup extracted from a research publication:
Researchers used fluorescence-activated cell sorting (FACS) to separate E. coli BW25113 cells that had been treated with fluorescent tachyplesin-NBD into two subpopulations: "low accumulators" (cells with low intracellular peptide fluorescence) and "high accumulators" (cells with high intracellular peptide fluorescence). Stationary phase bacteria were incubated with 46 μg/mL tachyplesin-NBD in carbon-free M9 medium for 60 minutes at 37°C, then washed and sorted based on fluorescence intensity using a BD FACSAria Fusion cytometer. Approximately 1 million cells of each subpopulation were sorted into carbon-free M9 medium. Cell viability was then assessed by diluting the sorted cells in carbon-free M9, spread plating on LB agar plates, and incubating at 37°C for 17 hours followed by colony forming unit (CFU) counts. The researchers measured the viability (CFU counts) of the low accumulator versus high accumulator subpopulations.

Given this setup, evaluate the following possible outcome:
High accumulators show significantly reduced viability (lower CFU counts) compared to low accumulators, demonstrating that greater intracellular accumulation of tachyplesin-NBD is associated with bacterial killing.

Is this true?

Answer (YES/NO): YES